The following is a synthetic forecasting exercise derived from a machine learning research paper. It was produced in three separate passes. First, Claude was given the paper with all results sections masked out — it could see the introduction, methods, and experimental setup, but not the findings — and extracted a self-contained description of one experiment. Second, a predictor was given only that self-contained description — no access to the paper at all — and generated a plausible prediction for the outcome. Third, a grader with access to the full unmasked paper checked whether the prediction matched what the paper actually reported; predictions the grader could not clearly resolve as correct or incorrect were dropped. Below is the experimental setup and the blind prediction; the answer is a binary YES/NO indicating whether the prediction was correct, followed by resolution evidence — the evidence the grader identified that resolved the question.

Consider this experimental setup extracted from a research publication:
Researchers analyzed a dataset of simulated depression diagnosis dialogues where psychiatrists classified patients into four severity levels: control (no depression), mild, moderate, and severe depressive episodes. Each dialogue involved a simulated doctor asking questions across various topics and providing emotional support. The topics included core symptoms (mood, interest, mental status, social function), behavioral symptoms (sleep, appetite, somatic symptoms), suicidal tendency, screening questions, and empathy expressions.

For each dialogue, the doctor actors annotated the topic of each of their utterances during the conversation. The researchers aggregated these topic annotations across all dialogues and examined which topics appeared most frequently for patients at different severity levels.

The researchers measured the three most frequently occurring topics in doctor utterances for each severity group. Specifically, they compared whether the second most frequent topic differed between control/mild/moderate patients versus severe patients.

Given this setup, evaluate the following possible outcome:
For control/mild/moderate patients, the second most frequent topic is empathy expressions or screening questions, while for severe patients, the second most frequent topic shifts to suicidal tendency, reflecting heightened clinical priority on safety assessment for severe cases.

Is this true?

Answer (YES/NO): NO